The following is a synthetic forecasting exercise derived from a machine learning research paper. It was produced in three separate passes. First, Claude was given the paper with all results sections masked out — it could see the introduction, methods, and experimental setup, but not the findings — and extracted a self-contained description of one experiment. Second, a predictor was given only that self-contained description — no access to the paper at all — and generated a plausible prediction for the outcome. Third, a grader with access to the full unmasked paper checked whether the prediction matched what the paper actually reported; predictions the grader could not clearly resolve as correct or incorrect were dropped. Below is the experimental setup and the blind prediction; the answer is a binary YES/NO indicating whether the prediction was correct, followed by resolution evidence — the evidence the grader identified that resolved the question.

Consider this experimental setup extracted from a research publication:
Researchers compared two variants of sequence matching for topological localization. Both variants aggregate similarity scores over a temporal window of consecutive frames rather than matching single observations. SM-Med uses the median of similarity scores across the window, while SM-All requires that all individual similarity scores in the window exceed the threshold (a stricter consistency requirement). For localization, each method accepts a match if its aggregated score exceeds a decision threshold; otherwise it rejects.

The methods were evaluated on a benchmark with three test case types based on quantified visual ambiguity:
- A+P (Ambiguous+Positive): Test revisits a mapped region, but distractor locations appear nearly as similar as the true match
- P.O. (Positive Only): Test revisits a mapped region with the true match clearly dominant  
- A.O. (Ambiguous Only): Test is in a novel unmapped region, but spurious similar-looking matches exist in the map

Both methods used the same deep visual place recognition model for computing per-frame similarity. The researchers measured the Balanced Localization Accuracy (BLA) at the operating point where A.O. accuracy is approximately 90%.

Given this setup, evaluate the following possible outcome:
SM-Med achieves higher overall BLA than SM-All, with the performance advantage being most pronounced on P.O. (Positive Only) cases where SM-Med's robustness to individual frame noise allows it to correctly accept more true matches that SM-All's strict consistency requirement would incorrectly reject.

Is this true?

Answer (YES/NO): YES